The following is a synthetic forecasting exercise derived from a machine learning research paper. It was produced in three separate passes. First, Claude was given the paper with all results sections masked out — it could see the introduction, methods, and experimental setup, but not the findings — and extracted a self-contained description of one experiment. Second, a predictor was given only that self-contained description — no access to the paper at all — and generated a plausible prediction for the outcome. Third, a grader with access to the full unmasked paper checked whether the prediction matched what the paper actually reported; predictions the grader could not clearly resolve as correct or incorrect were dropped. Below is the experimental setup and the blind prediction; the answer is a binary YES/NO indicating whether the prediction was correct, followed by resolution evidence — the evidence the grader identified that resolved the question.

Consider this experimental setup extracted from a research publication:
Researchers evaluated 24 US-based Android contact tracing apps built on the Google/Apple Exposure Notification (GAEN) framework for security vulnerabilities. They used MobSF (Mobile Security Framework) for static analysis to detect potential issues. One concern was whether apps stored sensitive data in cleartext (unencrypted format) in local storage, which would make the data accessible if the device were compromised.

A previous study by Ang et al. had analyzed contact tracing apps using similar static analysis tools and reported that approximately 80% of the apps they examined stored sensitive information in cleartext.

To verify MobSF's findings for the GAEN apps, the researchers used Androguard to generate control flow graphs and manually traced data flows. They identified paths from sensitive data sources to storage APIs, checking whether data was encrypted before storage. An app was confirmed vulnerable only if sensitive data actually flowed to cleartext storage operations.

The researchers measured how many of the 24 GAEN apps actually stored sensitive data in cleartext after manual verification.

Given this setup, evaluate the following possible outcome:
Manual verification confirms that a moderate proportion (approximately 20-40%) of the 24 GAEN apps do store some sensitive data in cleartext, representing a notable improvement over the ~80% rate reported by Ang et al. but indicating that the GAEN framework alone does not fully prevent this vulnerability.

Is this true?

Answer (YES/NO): NO